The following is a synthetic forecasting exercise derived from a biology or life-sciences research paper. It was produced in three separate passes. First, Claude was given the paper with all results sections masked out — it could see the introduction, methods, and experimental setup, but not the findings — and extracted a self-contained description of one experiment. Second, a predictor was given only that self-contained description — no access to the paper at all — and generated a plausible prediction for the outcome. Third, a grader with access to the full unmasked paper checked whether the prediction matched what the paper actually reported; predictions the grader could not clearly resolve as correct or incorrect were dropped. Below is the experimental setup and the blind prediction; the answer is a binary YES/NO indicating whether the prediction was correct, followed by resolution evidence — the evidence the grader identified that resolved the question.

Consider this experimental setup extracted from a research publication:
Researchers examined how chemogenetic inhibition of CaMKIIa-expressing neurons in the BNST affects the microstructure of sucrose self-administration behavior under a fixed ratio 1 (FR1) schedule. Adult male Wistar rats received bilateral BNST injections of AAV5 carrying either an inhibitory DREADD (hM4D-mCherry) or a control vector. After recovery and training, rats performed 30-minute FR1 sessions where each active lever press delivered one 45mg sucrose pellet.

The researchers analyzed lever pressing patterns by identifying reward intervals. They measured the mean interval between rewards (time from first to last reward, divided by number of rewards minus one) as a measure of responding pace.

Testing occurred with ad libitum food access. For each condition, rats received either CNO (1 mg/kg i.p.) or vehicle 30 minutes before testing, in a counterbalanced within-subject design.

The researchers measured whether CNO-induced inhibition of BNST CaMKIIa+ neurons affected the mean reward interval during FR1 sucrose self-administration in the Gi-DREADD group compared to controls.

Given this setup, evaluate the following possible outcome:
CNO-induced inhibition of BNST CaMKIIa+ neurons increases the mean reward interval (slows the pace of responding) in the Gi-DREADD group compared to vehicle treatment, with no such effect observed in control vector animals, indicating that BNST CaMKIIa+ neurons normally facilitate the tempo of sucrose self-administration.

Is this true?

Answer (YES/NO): YES